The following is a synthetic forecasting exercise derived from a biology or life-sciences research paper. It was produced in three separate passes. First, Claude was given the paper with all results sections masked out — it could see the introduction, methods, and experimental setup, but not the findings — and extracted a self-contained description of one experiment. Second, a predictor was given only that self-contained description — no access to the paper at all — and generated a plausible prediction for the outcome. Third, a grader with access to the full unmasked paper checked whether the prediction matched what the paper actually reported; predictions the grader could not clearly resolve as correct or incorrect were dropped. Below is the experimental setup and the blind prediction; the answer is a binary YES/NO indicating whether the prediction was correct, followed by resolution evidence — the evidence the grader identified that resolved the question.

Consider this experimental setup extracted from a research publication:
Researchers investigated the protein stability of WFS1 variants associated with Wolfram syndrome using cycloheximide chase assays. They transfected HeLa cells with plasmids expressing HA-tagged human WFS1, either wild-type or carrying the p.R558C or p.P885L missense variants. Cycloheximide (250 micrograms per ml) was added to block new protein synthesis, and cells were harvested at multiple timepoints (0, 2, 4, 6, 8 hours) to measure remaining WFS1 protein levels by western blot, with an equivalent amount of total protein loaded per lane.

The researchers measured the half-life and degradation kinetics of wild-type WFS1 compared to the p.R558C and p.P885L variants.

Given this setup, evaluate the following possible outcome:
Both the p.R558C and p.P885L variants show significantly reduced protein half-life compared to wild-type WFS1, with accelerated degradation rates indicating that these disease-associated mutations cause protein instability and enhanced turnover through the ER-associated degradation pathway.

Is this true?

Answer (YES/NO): YES